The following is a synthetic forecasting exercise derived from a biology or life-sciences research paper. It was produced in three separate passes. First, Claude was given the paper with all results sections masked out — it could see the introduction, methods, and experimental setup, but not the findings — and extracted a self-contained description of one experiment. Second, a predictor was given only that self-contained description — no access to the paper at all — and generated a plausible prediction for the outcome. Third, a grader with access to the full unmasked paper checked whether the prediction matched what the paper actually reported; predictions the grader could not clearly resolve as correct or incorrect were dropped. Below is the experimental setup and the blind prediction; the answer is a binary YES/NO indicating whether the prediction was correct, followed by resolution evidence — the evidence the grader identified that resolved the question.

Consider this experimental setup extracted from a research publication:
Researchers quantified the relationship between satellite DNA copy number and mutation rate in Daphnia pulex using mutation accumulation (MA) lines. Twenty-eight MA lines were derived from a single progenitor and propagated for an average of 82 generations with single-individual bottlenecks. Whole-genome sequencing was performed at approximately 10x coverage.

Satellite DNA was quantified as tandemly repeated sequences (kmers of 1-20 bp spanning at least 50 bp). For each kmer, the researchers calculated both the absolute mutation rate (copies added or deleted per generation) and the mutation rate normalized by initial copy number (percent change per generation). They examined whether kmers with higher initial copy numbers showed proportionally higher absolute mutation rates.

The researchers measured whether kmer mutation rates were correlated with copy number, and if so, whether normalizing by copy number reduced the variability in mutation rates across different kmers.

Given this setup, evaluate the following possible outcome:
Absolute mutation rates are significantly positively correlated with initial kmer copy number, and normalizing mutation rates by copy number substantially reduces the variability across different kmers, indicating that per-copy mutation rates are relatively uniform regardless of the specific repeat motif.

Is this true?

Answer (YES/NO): YES